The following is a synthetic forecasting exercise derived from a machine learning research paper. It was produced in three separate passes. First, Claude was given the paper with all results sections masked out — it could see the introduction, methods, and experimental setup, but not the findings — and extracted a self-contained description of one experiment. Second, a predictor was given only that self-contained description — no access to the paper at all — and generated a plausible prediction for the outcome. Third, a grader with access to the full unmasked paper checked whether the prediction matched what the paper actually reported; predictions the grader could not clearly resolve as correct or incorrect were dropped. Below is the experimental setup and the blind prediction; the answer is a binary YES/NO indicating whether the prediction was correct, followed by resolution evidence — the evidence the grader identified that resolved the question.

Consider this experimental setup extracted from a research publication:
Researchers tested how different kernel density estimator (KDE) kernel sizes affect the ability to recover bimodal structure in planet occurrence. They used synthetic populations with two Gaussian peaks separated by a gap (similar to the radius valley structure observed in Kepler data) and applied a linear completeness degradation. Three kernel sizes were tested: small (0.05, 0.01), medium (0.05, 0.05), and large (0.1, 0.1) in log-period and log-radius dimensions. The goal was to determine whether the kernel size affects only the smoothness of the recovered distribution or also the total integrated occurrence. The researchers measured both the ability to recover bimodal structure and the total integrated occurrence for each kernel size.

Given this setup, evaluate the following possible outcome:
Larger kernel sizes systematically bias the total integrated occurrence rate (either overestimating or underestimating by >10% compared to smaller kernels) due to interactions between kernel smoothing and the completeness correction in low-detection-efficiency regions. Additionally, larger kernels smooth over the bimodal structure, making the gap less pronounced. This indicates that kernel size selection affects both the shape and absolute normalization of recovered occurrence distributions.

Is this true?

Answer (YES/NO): NO